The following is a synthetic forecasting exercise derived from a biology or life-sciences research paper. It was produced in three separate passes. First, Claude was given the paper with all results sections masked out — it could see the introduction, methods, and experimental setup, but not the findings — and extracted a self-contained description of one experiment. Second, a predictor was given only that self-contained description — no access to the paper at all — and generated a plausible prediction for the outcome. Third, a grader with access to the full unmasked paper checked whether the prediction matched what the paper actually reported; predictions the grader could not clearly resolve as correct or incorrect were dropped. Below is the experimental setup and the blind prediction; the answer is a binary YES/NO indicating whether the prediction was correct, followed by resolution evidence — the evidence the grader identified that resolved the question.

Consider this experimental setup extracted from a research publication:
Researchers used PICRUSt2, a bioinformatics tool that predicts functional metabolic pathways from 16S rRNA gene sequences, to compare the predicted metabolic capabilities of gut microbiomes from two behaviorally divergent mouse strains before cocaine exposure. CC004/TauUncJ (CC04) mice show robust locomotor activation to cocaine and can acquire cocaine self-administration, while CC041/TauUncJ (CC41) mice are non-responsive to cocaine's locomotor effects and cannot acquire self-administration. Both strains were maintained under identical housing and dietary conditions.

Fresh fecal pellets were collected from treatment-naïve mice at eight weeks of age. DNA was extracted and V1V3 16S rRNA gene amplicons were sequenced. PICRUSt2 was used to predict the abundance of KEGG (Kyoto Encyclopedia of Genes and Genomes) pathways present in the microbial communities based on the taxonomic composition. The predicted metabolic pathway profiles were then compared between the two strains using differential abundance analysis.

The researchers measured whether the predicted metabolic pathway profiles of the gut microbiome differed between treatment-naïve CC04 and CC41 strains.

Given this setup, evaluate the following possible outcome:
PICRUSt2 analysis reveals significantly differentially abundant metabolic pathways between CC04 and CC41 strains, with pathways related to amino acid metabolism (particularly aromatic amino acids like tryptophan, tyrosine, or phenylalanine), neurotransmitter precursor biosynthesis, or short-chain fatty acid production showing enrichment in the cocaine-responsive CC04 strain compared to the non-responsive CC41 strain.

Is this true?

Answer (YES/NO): NO